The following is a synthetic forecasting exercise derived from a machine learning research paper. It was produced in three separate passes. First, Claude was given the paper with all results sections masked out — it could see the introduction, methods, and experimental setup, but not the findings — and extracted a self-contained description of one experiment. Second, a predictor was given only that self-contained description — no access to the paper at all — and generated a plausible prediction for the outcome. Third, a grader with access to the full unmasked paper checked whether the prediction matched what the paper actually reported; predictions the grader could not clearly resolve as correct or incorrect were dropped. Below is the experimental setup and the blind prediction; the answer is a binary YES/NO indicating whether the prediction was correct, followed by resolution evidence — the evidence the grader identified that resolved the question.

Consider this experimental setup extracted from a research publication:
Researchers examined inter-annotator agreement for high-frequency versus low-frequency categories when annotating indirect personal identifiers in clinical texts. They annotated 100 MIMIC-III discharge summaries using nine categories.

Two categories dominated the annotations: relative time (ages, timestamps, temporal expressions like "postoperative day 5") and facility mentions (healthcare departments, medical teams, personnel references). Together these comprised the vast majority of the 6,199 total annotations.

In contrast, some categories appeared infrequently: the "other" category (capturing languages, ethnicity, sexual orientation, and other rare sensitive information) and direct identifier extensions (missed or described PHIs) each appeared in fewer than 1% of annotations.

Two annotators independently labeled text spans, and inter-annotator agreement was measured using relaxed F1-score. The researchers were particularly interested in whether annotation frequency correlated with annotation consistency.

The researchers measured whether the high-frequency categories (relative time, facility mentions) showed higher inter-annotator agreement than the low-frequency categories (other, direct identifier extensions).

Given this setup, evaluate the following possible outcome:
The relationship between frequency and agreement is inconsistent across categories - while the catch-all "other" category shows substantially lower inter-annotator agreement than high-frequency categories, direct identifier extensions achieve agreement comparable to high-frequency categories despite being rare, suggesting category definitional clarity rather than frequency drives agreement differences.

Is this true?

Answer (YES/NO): NO